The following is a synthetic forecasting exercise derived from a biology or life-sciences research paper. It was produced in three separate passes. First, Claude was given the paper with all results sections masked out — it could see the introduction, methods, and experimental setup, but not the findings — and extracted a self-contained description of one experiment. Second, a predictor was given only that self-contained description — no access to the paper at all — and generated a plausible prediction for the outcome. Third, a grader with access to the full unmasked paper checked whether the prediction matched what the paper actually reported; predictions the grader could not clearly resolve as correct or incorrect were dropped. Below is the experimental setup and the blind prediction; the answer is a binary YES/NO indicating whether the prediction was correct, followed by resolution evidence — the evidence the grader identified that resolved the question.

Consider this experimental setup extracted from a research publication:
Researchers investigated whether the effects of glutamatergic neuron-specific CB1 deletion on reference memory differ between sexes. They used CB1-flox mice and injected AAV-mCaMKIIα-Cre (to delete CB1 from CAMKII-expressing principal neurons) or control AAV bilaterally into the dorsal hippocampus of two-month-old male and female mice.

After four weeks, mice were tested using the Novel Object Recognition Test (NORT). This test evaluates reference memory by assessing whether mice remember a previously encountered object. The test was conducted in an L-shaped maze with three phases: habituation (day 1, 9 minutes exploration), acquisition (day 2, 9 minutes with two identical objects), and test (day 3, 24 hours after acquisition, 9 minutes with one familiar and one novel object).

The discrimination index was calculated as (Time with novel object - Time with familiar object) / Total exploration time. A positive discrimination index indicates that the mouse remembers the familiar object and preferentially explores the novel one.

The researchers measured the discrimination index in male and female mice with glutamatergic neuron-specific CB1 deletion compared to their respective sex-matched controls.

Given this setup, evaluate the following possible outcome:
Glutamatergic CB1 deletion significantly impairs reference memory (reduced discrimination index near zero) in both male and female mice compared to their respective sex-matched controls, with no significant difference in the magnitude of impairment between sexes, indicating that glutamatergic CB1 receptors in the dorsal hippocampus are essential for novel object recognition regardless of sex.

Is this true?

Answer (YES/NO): NO